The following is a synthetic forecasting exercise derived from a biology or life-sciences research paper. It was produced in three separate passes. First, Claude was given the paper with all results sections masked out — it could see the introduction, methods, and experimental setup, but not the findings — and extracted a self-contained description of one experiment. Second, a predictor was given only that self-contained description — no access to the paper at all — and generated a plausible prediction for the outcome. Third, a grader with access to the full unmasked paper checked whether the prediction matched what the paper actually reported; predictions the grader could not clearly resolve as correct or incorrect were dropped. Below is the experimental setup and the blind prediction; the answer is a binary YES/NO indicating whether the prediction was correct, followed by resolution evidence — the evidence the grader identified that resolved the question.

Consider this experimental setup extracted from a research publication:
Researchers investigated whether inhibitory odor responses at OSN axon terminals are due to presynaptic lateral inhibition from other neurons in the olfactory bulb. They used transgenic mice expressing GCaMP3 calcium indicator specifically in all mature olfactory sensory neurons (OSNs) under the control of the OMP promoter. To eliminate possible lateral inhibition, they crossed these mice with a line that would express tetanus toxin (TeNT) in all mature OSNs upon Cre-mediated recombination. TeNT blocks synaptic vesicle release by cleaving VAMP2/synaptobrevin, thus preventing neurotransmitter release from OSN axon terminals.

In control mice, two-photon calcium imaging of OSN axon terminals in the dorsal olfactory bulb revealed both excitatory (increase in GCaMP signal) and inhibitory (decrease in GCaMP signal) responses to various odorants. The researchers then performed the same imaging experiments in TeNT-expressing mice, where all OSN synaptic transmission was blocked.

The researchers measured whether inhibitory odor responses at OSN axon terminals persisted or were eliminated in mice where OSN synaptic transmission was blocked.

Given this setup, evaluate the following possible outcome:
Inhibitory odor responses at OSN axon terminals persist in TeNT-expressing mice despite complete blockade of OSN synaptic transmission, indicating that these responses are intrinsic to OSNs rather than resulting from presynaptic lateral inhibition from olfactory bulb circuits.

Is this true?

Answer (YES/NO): YES